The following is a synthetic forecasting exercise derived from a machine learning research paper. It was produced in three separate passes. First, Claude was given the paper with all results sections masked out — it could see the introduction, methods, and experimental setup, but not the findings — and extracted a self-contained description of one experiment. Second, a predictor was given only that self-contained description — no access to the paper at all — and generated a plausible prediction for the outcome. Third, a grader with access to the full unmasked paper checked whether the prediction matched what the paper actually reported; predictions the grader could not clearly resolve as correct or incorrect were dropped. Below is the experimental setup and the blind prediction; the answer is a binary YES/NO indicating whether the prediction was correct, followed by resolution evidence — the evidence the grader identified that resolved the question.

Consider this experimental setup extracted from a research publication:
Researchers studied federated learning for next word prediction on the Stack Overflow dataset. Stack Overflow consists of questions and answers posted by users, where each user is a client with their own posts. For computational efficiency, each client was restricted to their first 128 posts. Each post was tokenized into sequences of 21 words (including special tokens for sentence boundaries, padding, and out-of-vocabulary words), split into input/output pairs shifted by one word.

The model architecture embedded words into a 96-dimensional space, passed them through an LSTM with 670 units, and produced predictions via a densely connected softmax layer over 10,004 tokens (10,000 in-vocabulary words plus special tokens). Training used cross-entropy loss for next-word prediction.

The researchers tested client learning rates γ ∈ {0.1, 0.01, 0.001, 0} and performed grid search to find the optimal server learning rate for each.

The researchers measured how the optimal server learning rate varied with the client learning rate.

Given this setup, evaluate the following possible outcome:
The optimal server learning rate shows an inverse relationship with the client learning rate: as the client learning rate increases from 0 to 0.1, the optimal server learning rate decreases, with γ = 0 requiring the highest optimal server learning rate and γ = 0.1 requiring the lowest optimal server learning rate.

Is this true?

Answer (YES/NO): NO